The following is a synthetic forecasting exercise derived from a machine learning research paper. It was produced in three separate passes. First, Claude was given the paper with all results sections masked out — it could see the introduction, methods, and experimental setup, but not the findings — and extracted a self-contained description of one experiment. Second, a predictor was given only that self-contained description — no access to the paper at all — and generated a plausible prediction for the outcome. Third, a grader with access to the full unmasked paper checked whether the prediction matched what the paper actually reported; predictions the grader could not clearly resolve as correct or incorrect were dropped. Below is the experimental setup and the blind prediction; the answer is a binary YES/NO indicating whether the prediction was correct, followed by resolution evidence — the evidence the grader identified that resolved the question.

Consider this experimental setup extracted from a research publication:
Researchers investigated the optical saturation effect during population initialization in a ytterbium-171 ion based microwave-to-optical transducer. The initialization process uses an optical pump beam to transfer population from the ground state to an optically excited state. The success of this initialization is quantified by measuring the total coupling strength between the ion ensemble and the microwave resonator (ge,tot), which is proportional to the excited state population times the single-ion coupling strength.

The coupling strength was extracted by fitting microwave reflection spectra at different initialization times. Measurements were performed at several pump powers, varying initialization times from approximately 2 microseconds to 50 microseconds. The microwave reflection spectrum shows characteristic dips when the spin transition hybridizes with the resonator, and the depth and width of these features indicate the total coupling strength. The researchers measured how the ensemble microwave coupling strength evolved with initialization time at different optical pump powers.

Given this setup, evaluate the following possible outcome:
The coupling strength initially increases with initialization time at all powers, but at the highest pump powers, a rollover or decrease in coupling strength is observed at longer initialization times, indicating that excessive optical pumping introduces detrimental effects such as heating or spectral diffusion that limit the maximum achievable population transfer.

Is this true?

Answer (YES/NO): NO